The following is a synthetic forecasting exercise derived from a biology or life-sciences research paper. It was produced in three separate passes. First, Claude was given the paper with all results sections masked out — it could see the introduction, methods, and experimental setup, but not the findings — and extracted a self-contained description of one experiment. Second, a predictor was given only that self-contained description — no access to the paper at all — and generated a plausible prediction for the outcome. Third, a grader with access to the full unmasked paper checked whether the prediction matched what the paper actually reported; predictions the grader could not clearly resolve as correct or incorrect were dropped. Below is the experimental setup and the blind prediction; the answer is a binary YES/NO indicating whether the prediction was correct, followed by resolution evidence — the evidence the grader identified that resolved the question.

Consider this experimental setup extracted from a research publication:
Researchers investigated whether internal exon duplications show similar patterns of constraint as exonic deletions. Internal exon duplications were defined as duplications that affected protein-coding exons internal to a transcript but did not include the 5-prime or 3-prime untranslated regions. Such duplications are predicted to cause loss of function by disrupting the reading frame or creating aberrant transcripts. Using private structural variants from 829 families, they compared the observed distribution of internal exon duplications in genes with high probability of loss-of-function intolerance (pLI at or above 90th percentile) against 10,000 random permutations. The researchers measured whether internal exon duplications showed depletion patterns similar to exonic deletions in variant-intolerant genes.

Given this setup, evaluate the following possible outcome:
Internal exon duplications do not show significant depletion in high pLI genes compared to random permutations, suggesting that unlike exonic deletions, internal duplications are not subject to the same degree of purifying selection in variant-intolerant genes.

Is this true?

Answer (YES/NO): NO